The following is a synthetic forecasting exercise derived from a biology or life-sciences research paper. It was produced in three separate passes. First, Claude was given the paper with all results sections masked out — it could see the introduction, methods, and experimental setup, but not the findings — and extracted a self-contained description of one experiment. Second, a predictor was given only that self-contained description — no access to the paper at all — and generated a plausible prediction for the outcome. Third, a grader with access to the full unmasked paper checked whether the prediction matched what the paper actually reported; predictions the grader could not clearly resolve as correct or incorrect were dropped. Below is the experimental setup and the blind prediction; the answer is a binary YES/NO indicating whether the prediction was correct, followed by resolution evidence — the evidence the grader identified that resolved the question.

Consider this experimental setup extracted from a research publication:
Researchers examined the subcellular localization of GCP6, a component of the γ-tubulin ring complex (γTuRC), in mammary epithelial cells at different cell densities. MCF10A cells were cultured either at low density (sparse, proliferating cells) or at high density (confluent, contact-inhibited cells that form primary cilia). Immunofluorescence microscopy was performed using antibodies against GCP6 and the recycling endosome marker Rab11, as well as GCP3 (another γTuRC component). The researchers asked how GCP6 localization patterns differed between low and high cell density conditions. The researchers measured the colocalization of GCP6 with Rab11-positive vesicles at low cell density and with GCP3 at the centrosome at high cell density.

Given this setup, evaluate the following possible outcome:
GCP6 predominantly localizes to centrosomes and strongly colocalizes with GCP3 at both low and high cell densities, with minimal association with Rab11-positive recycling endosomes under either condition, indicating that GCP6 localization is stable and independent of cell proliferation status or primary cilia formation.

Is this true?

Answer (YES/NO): NO